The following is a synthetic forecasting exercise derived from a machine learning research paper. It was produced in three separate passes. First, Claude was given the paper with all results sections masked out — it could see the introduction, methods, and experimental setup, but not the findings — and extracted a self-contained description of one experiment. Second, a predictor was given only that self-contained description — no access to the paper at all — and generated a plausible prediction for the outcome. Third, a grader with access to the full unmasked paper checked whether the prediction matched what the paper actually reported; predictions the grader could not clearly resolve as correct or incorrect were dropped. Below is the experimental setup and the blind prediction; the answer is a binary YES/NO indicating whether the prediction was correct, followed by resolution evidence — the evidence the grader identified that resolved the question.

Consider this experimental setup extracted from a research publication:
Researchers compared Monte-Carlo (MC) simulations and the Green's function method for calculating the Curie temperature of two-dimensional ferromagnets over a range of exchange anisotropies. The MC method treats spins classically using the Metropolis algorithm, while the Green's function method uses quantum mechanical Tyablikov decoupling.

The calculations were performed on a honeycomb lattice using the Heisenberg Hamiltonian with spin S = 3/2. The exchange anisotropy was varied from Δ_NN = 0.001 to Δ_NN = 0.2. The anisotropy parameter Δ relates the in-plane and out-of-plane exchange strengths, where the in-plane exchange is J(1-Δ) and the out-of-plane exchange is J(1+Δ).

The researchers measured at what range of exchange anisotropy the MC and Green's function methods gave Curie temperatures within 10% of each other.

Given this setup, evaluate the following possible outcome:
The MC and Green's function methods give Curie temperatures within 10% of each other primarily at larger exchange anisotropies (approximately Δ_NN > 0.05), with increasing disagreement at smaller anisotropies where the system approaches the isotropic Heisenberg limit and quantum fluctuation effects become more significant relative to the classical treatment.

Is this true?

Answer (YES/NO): NO